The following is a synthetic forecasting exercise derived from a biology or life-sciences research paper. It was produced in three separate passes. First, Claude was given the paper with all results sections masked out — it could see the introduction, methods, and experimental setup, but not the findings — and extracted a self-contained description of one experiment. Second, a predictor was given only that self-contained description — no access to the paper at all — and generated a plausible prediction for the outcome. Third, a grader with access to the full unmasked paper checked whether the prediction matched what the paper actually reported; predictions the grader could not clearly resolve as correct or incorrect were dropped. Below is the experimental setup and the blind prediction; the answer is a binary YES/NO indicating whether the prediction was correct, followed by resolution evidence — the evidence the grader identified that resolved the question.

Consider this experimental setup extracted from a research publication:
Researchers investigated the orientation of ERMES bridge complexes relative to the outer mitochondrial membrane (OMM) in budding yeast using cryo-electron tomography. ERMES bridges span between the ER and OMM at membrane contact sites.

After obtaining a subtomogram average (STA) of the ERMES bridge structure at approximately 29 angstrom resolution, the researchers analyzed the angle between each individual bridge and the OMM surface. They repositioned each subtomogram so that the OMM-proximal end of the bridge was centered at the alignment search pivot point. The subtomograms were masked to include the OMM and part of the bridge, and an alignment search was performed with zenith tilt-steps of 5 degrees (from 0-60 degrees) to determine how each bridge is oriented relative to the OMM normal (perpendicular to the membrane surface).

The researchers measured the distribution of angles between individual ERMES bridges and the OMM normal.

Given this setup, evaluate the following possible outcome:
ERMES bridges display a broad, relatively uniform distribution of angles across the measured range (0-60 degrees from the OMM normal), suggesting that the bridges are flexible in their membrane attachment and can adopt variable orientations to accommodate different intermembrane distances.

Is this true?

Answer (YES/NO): NO